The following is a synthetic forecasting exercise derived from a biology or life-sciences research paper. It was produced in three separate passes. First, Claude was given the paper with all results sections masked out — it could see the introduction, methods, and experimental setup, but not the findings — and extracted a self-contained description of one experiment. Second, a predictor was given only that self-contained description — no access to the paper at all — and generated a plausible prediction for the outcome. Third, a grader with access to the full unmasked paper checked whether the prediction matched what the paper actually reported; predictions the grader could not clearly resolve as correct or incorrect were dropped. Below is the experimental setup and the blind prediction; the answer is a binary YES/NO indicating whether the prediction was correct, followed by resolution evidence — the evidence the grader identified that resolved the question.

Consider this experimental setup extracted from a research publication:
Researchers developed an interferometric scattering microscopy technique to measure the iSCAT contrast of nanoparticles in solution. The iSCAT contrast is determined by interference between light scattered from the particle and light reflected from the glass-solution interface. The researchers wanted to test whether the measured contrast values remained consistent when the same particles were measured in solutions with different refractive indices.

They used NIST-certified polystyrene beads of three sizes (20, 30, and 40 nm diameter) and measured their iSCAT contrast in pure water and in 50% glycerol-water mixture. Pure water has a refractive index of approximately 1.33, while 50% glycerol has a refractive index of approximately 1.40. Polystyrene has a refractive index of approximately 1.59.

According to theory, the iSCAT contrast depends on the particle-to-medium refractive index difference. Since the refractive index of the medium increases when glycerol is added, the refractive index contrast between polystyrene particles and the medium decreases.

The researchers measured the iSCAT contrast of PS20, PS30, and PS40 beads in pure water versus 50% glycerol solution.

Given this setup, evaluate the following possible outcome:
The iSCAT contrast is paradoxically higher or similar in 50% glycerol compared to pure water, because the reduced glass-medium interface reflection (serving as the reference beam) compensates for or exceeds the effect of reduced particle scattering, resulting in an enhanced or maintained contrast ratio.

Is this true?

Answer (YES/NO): YES